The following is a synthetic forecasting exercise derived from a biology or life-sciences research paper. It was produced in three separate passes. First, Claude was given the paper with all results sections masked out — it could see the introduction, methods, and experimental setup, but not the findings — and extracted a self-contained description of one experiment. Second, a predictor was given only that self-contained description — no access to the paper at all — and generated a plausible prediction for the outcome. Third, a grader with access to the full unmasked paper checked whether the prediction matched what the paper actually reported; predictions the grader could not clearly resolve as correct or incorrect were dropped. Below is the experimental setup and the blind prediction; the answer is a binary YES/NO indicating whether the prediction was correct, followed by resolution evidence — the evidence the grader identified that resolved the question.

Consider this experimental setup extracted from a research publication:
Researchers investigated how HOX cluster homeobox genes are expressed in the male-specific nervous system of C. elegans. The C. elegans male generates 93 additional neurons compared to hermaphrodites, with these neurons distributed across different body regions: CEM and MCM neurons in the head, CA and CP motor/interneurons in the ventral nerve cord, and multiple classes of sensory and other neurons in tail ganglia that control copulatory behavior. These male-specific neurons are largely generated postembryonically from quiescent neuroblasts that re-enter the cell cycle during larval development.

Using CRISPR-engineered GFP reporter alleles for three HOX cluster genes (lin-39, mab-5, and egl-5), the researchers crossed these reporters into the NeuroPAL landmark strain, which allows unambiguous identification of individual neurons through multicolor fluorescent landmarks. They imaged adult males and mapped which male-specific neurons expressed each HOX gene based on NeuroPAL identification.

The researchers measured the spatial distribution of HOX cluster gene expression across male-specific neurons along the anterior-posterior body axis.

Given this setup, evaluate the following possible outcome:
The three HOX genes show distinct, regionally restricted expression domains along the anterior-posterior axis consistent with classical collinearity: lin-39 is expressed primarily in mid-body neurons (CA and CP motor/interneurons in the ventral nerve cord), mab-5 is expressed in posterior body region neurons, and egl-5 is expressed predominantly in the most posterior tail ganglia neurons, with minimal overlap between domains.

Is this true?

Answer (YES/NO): NO